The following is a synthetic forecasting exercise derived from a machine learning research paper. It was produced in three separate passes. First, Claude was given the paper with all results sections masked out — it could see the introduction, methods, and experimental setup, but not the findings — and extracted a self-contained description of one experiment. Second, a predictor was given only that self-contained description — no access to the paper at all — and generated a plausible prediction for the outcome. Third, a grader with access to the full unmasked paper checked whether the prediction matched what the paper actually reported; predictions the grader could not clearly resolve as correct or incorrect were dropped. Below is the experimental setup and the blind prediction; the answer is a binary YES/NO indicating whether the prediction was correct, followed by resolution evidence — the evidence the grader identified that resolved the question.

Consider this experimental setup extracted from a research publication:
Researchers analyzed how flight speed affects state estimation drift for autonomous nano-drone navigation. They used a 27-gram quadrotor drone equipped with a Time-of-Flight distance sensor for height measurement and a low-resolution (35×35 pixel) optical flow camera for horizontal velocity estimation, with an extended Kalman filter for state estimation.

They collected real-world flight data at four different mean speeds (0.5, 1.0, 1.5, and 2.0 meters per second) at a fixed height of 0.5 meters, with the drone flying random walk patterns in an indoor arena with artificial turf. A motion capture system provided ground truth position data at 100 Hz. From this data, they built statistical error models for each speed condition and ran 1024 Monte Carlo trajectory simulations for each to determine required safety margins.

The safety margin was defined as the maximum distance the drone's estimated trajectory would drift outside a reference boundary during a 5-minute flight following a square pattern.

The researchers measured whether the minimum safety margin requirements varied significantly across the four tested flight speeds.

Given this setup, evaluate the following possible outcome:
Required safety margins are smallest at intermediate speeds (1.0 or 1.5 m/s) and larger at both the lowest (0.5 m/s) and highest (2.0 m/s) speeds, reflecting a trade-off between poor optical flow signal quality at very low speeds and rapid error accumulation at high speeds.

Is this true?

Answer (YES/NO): NO